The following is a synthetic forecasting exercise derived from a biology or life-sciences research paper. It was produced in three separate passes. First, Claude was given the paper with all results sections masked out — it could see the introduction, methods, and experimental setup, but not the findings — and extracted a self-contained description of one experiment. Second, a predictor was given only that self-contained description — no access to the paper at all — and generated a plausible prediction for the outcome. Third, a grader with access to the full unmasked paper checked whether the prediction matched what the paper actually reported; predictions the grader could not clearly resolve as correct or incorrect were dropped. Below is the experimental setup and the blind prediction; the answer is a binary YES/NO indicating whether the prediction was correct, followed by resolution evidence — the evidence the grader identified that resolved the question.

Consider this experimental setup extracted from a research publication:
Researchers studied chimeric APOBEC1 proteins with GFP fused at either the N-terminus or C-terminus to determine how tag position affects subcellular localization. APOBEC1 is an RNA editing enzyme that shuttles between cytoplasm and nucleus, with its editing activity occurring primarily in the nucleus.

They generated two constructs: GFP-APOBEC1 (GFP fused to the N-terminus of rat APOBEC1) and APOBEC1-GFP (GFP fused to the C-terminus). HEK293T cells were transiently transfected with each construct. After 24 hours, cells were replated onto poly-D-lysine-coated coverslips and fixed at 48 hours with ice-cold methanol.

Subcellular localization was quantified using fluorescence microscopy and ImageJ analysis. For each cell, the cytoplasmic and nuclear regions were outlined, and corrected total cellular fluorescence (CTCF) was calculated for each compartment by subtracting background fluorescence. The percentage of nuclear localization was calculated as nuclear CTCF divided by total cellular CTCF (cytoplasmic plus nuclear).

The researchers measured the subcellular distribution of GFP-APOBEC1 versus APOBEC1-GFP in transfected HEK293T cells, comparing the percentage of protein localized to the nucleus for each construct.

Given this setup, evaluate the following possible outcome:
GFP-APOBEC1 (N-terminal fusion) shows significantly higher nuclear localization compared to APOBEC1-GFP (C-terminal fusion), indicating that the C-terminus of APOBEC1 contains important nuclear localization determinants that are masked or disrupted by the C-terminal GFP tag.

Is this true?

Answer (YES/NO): NO